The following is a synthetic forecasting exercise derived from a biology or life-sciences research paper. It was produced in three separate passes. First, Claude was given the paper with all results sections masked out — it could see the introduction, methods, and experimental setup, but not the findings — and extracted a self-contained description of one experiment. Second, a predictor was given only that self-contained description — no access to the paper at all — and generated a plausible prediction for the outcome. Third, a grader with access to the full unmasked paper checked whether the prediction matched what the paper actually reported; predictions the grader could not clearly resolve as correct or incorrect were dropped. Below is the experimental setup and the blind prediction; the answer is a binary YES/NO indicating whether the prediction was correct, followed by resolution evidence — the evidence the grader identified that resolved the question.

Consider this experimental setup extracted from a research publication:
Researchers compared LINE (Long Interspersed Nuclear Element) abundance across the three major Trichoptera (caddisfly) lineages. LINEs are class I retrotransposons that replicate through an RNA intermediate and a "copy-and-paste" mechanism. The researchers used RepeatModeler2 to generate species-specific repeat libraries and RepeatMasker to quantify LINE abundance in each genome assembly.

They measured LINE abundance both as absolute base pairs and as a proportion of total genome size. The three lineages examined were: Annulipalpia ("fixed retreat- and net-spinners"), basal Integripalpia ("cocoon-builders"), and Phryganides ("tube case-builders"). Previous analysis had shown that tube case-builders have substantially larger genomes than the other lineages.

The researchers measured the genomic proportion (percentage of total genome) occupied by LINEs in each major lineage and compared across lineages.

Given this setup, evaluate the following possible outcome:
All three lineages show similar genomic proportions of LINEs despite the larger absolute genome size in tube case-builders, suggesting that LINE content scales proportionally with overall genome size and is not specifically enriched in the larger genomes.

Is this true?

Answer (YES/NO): NO